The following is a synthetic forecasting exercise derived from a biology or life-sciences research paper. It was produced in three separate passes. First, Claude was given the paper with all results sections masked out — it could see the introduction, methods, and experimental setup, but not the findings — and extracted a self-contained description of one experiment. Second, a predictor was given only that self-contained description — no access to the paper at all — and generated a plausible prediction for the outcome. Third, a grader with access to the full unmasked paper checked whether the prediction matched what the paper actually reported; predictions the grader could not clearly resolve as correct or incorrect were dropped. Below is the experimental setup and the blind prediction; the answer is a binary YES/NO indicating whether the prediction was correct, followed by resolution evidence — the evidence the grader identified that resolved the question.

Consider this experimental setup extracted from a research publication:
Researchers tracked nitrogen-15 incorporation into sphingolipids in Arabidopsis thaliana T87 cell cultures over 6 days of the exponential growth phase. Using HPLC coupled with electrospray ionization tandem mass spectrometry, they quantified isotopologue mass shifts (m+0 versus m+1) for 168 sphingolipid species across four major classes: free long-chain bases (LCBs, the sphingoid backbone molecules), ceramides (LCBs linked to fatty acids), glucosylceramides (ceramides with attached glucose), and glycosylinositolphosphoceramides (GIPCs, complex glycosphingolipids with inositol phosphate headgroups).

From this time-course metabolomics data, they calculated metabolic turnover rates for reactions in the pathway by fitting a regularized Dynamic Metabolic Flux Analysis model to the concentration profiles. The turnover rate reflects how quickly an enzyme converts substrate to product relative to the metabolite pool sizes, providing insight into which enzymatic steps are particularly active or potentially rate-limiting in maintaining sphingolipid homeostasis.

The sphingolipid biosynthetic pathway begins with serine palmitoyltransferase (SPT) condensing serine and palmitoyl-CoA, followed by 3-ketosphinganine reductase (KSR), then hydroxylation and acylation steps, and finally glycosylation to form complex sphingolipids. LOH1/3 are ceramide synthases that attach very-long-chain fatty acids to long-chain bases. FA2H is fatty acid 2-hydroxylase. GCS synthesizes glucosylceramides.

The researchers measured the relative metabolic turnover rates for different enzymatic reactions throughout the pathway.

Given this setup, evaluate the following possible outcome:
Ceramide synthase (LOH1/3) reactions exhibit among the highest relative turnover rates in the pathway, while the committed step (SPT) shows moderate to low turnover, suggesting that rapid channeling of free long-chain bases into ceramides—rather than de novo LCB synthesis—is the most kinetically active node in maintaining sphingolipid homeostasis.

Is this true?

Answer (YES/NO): NO